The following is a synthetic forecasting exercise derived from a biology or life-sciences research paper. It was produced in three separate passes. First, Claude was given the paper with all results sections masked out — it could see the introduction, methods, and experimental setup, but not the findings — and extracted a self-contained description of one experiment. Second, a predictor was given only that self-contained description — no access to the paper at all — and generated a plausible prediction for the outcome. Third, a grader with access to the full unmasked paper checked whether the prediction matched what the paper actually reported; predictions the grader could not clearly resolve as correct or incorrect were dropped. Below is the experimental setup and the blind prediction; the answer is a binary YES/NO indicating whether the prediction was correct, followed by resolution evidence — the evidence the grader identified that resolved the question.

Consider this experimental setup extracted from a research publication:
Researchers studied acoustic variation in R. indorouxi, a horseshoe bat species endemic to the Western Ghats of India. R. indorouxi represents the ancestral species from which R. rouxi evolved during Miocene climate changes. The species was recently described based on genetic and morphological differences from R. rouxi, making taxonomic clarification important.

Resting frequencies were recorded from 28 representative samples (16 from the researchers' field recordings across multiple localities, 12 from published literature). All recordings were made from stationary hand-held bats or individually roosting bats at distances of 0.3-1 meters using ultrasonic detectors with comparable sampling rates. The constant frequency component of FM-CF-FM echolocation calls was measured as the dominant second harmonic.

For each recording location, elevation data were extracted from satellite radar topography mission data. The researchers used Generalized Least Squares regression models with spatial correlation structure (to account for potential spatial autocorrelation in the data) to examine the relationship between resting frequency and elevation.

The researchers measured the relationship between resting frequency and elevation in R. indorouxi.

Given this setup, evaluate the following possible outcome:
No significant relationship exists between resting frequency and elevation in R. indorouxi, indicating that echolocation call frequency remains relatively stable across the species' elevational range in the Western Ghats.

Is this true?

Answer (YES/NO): NO